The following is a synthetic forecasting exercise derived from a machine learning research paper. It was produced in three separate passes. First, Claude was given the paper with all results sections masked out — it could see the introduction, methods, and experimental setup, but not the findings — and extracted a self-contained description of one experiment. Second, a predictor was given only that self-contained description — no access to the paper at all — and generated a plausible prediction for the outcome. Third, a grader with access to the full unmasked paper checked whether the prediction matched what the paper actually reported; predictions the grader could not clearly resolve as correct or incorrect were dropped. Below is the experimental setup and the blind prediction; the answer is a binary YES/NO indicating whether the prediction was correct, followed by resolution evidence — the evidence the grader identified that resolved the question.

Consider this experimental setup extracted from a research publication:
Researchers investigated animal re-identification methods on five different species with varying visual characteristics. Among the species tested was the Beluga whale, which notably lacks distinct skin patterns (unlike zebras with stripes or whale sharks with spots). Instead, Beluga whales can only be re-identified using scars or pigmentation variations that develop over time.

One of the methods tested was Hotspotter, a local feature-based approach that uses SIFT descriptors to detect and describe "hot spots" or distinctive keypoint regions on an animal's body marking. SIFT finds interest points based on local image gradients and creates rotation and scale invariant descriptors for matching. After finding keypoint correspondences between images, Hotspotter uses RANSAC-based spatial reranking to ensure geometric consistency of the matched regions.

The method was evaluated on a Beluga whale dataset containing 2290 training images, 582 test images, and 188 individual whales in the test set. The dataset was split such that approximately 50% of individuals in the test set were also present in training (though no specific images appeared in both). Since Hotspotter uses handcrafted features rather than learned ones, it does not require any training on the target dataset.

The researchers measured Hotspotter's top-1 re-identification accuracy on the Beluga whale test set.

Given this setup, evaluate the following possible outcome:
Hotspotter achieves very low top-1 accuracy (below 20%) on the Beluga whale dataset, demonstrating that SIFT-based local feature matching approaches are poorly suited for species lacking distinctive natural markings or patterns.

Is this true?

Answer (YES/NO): YES